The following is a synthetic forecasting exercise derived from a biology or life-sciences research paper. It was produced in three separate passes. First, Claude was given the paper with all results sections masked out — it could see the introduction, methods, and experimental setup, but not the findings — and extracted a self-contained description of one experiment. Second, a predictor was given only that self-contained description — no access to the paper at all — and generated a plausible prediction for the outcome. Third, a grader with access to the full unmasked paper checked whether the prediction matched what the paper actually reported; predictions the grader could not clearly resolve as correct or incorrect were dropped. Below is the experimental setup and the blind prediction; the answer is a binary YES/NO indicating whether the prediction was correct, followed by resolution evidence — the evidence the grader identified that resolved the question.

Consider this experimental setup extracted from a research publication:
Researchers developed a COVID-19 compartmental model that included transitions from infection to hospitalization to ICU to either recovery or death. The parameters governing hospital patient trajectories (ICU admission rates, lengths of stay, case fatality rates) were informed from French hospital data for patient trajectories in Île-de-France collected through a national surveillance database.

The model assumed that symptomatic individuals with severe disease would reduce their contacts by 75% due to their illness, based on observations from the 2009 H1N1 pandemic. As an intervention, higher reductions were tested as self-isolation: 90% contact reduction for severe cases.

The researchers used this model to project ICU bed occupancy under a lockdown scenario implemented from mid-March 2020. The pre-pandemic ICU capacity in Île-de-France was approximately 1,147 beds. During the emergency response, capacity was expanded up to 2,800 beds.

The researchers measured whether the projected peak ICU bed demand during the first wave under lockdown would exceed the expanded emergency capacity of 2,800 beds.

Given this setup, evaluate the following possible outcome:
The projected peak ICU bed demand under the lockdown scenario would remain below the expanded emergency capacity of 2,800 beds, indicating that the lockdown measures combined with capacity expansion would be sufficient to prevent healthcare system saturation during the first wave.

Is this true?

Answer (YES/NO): YES